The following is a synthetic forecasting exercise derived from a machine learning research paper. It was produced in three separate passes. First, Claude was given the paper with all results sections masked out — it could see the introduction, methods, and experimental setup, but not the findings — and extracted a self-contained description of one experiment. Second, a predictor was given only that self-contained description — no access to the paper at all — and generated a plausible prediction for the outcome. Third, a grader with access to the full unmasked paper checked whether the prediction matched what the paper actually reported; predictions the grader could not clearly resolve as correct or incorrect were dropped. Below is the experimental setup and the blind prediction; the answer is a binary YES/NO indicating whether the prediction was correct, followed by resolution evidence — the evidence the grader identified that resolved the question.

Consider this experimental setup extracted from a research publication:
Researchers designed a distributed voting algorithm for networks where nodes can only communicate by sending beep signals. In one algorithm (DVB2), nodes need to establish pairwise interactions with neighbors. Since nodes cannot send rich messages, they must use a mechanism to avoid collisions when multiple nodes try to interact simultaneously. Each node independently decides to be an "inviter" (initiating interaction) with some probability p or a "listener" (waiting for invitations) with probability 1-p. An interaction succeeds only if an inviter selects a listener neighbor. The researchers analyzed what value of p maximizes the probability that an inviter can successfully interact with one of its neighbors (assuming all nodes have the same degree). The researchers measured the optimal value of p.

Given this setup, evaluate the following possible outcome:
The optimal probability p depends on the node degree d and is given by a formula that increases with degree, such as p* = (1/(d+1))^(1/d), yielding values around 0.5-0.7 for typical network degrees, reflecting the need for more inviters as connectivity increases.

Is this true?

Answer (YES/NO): NO